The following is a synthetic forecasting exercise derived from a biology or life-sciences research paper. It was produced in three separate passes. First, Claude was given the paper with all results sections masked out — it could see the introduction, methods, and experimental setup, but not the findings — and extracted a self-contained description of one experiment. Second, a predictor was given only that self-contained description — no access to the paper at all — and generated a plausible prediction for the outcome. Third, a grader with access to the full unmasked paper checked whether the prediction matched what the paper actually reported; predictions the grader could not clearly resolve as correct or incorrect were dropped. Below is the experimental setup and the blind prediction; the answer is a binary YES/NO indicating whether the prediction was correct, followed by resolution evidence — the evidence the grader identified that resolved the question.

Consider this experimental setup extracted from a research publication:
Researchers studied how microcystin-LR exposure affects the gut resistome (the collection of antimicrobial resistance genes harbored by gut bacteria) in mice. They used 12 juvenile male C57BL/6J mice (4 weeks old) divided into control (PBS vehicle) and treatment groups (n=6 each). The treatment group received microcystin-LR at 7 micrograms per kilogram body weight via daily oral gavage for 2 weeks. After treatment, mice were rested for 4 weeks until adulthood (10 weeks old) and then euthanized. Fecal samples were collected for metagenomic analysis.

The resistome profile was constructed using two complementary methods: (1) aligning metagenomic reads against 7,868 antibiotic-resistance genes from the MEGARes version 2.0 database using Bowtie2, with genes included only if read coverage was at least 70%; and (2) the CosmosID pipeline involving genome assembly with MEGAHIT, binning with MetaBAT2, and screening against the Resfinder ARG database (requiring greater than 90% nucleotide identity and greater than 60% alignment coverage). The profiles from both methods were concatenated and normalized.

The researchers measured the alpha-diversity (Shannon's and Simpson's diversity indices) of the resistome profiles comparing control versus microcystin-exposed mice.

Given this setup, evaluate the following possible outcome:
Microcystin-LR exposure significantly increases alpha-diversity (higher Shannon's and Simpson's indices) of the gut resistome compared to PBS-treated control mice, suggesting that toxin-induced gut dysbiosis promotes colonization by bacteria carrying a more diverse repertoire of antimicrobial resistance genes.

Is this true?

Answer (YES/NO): YES